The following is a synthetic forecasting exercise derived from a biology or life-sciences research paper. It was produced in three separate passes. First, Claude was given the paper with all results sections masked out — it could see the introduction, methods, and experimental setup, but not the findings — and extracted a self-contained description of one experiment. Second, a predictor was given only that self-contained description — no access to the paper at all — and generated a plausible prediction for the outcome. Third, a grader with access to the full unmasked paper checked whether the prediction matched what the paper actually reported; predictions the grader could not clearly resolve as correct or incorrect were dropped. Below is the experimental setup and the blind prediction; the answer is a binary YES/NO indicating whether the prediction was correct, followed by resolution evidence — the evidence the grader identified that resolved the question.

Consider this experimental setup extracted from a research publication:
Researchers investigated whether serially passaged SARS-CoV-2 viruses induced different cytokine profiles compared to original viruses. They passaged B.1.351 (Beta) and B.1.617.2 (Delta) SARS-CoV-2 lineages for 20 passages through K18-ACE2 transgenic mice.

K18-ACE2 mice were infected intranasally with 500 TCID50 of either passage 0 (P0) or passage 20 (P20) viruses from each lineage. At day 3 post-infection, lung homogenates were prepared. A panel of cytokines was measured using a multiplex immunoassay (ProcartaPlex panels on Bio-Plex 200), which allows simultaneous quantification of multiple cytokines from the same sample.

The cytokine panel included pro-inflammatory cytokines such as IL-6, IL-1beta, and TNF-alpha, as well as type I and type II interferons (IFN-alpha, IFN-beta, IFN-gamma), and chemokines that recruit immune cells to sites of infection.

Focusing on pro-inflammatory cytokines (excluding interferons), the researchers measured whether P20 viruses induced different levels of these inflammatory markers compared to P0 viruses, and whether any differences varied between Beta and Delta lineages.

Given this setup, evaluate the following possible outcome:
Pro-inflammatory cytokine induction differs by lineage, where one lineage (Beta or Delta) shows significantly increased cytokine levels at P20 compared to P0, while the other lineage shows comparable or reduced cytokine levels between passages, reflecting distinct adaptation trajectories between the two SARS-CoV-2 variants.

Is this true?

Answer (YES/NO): YES